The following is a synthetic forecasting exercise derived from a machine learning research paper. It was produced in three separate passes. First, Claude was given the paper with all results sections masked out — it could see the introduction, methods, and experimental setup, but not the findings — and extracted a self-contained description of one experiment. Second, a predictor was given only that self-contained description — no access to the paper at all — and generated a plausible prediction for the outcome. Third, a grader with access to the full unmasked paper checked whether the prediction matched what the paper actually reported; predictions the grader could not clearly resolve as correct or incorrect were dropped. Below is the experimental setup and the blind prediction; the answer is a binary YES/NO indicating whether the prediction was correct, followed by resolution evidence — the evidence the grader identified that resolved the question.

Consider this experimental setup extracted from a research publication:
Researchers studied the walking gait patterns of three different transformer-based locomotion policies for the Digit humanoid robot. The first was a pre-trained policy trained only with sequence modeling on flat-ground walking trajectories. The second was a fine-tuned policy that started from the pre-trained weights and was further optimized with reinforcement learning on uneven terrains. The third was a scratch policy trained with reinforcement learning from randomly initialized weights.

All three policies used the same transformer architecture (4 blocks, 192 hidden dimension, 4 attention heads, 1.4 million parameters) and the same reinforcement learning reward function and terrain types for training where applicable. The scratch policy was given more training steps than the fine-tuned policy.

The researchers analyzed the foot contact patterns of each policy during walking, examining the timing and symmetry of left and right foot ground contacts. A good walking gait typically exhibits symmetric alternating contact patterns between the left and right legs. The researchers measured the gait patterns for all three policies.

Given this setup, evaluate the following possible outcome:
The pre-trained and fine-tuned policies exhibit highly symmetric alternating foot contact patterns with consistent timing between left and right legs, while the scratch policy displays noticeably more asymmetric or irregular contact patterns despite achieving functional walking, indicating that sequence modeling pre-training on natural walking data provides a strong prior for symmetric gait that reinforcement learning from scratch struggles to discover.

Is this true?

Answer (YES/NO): YES